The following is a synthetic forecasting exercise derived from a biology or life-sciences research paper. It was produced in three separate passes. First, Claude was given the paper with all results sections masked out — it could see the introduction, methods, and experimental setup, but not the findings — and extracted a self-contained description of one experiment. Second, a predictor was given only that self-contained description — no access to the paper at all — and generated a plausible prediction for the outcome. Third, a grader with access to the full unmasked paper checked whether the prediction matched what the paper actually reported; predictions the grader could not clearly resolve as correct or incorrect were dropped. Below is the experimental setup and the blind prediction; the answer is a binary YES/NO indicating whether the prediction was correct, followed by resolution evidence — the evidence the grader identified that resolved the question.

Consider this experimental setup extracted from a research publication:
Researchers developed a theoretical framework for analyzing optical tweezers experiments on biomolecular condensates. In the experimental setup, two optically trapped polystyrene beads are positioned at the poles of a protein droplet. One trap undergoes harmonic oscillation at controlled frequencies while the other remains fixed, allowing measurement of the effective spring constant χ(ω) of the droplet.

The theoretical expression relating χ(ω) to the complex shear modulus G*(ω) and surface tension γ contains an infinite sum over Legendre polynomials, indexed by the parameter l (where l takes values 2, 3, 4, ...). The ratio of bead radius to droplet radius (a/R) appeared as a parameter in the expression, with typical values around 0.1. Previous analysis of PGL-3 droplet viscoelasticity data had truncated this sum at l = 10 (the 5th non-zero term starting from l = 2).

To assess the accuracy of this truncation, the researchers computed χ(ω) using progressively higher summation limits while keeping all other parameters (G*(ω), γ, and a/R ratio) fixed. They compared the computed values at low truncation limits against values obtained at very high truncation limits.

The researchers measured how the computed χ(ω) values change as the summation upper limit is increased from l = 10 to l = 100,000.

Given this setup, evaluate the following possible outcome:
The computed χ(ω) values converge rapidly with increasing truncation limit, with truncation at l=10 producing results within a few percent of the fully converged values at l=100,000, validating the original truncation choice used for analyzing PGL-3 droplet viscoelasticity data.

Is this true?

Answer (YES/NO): NO